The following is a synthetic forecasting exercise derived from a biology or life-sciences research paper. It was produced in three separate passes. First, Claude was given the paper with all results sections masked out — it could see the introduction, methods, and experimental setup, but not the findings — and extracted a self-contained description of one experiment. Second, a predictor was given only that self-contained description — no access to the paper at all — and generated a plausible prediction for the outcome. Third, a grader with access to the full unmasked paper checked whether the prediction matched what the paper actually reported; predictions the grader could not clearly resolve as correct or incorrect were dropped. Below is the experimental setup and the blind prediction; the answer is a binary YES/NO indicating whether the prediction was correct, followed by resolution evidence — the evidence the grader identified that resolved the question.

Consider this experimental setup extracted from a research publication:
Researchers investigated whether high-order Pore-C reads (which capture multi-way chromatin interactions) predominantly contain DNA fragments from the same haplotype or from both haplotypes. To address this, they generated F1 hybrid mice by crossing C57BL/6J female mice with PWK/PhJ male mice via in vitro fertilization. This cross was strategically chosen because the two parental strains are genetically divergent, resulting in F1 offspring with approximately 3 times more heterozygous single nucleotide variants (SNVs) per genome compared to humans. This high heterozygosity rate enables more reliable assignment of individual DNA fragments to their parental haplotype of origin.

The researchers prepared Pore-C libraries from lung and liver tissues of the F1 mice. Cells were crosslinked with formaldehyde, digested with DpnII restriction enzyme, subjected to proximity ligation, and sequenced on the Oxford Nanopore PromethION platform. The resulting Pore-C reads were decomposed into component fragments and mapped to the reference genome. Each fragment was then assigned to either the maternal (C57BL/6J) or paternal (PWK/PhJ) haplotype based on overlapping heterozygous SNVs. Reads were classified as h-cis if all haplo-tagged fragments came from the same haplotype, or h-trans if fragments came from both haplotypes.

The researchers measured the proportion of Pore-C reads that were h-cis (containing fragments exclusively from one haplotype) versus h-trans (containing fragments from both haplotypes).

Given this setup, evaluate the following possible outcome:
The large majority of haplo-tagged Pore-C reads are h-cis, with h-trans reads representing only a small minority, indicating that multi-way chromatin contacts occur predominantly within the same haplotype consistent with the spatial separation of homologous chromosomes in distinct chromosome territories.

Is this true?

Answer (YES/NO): YES